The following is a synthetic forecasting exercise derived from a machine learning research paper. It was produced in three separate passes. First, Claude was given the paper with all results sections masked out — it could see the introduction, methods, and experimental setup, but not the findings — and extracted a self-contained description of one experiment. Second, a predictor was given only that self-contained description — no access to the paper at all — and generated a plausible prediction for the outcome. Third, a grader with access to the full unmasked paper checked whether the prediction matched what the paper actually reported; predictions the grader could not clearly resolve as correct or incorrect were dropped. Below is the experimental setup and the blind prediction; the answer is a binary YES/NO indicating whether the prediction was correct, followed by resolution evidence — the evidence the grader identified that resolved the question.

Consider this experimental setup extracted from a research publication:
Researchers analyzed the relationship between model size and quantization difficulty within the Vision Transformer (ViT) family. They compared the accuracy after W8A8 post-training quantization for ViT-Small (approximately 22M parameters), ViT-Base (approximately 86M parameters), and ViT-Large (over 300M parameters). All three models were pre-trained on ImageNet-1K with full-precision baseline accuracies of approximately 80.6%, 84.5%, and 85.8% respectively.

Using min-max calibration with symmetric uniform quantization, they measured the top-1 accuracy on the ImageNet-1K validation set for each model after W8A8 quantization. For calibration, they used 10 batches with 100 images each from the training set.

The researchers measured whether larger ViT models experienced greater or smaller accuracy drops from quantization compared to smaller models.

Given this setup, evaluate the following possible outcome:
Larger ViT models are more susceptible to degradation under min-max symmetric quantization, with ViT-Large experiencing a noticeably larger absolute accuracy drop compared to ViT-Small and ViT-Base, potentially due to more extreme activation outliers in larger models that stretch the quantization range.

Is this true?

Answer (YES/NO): NO